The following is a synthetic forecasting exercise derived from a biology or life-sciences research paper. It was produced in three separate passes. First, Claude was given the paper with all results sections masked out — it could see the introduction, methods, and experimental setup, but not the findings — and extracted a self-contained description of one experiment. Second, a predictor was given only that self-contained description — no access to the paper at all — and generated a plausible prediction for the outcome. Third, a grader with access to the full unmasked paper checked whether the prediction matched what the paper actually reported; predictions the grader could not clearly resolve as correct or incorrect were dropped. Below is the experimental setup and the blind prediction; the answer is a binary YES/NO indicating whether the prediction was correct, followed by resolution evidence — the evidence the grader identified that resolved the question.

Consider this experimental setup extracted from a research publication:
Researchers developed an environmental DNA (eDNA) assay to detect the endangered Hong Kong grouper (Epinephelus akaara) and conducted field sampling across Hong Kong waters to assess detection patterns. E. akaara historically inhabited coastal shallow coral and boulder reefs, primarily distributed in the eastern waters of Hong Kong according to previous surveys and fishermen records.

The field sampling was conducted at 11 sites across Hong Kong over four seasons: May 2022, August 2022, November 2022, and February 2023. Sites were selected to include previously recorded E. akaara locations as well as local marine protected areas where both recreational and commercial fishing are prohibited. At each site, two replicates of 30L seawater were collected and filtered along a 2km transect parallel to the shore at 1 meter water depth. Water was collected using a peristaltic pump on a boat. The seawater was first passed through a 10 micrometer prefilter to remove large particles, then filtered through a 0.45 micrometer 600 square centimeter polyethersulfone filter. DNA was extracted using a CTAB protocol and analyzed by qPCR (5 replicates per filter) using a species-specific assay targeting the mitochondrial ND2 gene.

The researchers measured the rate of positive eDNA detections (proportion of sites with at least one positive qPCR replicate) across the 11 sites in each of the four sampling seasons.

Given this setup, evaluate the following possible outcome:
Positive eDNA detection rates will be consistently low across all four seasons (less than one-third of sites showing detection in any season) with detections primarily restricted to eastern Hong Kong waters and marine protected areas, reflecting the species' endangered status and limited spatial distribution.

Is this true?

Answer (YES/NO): NO